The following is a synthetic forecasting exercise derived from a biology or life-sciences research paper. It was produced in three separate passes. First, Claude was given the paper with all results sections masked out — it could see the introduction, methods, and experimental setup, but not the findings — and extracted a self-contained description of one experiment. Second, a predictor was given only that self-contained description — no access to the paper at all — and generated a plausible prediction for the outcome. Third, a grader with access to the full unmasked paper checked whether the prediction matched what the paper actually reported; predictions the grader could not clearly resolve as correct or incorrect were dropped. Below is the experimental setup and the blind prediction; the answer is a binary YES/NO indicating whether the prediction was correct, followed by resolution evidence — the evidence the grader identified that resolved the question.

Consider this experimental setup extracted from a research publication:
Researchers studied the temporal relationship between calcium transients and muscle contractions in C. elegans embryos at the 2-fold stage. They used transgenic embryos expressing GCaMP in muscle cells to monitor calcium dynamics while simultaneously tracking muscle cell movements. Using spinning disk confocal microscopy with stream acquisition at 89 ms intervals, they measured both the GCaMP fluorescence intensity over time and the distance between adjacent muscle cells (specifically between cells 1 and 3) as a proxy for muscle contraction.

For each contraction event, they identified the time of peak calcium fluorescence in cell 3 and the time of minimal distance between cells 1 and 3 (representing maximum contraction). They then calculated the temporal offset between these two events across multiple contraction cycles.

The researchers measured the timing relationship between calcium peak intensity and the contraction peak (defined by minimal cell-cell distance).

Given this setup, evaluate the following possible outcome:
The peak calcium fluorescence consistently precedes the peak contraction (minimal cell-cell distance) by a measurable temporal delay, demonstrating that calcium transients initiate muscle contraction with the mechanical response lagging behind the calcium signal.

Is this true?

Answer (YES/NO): YES